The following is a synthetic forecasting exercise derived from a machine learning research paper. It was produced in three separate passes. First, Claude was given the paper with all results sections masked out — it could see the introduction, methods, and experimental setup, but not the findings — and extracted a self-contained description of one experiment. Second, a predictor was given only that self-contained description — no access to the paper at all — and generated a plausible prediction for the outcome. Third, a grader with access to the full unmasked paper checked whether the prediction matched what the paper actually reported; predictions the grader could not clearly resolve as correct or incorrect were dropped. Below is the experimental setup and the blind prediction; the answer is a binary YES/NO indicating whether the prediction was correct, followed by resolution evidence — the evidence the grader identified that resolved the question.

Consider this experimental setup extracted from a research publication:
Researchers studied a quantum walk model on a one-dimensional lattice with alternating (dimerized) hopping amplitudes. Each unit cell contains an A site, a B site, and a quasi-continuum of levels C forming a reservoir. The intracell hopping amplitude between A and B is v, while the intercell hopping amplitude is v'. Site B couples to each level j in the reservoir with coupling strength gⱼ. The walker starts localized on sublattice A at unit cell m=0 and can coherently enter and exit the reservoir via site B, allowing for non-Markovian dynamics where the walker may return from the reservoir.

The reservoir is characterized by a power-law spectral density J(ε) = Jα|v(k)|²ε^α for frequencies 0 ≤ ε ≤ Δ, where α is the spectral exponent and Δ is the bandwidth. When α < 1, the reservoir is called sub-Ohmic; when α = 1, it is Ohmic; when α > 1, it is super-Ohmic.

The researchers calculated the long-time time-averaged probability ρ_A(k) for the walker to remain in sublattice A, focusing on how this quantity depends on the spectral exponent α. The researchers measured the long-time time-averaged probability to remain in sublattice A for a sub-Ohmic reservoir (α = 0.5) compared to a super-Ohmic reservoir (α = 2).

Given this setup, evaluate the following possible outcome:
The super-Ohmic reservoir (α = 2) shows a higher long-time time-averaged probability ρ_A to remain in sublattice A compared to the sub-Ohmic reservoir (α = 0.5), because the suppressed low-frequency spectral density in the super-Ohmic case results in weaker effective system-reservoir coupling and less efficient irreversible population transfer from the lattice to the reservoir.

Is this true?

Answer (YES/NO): YES